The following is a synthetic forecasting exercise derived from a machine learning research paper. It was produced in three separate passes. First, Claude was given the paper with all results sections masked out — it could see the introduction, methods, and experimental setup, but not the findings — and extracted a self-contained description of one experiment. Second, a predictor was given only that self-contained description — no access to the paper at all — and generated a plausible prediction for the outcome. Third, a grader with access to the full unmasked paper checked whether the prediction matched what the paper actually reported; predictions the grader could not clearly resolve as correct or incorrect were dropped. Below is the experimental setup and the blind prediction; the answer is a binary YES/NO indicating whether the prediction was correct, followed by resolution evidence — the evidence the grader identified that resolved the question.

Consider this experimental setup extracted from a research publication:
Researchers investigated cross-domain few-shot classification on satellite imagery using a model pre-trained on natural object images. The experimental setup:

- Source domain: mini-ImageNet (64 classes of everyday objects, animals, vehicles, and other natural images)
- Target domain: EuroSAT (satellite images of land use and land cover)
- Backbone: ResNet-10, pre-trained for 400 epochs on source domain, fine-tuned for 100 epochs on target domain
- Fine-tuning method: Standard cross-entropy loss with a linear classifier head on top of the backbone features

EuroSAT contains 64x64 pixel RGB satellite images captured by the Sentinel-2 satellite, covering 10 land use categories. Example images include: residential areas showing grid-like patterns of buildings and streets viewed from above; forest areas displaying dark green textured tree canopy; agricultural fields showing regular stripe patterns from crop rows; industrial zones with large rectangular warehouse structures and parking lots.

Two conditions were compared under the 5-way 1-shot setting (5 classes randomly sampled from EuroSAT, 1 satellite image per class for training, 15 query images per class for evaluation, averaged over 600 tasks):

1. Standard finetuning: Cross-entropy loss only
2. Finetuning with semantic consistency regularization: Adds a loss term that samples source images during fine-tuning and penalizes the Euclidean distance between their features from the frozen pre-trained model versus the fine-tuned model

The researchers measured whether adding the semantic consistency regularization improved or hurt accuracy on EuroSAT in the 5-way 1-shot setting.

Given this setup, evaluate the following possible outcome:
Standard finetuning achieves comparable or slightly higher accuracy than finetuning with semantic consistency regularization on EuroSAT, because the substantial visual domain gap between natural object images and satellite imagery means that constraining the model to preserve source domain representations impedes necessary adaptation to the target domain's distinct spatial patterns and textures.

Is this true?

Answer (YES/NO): YES